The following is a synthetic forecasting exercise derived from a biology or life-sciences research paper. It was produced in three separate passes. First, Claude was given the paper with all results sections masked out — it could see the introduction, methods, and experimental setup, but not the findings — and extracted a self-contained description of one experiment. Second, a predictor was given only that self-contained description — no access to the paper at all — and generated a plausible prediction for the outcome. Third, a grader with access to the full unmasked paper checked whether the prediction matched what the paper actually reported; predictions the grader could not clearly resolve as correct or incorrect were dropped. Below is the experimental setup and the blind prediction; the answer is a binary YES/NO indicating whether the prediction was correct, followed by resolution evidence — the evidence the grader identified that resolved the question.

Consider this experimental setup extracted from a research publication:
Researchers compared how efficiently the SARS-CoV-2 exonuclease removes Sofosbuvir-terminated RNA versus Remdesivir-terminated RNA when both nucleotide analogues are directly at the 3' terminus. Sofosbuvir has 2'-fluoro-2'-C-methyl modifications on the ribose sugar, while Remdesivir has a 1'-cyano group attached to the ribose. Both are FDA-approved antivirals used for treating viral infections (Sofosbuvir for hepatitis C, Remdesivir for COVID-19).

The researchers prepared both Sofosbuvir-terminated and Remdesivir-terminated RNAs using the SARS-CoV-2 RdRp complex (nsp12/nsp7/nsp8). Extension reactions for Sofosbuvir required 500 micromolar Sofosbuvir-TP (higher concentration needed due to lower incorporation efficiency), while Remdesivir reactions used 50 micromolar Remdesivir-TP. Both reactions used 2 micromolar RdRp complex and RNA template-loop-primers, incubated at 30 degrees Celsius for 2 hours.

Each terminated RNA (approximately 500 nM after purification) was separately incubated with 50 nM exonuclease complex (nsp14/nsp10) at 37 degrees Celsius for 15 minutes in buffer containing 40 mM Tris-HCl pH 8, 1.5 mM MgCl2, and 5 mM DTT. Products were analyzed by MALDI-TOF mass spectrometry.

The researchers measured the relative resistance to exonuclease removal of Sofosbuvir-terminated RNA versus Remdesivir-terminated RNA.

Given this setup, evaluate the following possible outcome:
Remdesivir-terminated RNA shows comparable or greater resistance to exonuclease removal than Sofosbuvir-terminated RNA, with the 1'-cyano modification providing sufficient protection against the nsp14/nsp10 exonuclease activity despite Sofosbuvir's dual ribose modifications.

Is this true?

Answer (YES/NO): NO